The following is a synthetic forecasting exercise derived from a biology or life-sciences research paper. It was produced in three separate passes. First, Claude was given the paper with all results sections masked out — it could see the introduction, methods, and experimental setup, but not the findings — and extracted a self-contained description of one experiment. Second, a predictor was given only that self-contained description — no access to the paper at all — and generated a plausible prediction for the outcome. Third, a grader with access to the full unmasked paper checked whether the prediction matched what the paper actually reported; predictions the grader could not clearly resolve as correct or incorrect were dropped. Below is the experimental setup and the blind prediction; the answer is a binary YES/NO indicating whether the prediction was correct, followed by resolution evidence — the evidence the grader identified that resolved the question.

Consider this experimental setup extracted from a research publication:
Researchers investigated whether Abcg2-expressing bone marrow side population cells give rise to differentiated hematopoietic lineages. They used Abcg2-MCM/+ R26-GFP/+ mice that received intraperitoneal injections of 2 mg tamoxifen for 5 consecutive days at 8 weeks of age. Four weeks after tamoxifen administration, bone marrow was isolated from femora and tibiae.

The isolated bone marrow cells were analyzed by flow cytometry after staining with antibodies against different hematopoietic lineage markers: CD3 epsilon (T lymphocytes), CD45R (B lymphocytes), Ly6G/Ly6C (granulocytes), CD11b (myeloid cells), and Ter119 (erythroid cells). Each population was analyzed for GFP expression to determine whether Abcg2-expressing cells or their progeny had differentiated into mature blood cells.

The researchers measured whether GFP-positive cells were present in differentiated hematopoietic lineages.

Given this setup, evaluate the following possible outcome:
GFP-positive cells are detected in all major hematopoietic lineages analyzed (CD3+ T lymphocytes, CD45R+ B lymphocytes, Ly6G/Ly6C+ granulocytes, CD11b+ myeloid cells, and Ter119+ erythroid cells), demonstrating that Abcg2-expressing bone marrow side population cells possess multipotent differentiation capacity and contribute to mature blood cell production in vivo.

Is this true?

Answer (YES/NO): YES